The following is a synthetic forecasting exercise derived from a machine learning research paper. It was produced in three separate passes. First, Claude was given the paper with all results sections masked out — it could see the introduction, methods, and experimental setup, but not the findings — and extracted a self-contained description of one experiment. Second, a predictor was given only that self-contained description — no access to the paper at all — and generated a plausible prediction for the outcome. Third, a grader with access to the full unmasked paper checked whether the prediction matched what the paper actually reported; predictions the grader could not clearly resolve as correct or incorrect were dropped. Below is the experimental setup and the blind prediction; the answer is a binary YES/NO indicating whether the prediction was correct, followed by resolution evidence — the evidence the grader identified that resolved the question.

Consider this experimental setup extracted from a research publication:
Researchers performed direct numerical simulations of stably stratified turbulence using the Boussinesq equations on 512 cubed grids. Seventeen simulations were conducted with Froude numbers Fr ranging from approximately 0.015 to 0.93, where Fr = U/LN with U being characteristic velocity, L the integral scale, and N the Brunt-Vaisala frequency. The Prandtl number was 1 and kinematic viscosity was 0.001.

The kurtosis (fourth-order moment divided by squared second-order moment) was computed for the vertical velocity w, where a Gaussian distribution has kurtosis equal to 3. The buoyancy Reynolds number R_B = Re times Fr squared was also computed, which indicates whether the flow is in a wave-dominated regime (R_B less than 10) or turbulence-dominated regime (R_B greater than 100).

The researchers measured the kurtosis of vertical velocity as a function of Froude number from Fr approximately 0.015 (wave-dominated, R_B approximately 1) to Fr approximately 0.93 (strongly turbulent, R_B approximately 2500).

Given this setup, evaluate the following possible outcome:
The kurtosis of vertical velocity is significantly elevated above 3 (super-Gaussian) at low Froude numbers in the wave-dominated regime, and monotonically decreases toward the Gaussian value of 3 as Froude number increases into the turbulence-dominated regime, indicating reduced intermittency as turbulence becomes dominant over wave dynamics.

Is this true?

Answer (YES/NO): NO